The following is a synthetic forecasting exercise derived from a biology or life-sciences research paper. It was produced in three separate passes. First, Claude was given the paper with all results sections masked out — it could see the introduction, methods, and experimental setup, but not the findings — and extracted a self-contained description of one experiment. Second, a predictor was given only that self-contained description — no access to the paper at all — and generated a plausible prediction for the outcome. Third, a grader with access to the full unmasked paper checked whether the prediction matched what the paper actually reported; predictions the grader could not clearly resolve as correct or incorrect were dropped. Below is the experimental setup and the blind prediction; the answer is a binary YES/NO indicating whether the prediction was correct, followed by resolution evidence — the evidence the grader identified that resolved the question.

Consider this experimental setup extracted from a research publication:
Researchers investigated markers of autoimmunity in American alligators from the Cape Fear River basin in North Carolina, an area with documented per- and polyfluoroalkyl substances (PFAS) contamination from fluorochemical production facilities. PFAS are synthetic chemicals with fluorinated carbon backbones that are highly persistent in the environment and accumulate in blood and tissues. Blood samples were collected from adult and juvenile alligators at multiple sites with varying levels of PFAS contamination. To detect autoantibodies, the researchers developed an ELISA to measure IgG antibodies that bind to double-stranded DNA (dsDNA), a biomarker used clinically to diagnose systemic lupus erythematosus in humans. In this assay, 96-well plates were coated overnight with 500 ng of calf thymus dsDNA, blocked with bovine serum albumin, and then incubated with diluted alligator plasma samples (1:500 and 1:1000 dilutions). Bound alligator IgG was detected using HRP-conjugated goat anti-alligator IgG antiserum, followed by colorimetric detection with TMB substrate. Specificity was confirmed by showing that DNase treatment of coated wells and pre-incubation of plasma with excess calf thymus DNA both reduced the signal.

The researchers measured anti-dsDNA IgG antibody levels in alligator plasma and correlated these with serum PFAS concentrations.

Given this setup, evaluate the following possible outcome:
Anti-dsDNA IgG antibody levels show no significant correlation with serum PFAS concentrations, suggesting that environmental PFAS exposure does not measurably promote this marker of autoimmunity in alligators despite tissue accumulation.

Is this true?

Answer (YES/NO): NO